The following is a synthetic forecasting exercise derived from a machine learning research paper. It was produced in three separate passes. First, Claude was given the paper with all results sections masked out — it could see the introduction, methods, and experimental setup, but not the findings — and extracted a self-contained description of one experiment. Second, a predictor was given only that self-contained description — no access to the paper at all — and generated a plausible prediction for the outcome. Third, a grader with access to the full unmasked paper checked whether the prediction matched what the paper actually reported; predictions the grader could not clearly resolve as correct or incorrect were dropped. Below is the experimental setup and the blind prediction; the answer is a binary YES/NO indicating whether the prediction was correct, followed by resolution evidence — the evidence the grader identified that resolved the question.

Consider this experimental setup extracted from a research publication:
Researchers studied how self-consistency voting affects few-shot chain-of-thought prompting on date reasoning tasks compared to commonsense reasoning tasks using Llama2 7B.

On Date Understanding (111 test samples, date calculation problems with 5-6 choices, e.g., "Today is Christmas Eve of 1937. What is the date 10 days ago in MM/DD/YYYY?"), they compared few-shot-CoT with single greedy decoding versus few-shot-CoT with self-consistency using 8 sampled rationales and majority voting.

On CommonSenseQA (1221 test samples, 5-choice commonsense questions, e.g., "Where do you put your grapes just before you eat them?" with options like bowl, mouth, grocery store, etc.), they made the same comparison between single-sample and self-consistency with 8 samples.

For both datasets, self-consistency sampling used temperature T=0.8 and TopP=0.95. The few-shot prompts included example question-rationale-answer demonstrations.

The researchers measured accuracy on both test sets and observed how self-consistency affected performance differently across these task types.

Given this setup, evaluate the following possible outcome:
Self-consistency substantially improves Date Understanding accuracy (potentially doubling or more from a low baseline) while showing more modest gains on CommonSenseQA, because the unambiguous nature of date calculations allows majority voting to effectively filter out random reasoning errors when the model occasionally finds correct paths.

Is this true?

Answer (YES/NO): NO